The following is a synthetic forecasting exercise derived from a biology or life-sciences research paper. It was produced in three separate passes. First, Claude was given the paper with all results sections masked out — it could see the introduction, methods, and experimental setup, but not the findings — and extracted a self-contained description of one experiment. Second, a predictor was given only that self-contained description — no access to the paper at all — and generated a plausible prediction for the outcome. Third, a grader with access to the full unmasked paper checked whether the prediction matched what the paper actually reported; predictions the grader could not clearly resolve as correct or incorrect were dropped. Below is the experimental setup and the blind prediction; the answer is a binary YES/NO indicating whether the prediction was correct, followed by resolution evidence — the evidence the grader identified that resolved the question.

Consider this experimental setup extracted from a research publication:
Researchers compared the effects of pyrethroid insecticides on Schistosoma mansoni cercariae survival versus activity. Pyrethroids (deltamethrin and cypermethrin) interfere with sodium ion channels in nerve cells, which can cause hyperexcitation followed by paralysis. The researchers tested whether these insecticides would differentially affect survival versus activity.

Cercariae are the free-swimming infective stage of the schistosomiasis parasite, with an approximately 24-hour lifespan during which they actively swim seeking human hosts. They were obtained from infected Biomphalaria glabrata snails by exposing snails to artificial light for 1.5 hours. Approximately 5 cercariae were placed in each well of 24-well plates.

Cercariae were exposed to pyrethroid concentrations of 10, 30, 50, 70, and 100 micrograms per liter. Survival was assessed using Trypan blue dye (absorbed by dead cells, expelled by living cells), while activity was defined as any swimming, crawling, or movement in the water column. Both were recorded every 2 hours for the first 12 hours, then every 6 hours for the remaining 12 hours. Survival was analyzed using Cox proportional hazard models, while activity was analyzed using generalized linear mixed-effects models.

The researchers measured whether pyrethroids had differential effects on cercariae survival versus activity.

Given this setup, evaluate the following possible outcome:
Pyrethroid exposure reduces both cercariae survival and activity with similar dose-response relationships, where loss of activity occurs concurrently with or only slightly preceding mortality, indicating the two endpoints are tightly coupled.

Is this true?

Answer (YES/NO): NO